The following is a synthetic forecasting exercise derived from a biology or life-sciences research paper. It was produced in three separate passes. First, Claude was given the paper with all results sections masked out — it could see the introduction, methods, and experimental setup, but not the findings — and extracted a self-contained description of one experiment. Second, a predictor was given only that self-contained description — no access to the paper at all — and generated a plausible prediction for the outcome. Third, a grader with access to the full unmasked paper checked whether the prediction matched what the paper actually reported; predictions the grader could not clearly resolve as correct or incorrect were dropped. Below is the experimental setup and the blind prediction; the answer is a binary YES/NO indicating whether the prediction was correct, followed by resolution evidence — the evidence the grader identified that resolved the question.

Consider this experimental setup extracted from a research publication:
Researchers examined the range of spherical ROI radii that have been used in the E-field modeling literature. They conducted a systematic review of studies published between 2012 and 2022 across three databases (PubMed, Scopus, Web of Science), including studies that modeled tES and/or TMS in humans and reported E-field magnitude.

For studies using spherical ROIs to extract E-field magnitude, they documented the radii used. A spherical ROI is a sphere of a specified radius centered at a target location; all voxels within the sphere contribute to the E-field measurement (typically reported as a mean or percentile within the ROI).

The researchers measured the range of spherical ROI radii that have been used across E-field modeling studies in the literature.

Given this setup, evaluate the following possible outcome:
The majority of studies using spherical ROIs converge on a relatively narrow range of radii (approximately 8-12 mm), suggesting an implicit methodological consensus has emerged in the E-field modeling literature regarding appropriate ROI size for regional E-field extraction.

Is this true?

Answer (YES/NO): NO